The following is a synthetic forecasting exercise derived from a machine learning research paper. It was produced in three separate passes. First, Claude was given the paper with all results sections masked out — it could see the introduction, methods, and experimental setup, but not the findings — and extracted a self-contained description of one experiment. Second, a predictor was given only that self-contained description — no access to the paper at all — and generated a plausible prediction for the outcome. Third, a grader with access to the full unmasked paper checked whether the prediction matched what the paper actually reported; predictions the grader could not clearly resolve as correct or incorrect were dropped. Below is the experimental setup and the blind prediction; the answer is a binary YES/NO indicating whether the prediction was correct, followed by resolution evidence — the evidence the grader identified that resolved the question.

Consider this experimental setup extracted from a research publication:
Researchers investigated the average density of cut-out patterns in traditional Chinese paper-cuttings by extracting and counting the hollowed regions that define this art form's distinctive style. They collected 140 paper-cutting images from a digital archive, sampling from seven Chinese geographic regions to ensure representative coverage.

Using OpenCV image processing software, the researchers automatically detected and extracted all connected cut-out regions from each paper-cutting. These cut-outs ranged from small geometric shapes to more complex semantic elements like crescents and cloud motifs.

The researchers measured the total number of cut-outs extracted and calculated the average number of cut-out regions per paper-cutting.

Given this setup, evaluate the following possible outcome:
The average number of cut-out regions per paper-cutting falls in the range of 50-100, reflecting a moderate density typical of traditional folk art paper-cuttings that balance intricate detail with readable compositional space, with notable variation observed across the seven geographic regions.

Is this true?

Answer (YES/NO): NO